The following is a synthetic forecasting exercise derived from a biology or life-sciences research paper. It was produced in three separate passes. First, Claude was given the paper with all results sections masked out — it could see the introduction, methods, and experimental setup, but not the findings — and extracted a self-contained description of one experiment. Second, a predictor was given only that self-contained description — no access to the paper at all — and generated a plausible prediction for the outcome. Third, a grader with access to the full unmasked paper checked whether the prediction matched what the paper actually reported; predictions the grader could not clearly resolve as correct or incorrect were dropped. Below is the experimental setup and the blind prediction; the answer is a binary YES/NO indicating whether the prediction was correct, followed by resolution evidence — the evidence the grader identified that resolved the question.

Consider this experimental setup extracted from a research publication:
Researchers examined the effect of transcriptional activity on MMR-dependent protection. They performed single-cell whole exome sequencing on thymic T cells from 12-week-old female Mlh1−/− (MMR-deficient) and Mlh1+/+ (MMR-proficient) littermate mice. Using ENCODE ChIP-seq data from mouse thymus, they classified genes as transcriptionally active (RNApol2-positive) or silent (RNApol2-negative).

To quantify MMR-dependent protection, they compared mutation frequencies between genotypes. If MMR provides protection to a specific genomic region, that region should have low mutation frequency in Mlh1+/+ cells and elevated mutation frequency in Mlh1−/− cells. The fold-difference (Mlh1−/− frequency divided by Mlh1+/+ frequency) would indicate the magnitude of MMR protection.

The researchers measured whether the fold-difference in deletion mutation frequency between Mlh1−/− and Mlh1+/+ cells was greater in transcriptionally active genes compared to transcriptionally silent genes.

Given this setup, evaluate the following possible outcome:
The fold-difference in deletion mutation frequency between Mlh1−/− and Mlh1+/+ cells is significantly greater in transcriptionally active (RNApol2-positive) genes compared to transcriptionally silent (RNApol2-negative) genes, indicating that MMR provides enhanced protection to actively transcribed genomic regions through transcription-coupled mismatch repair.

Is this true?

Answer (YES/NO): YES